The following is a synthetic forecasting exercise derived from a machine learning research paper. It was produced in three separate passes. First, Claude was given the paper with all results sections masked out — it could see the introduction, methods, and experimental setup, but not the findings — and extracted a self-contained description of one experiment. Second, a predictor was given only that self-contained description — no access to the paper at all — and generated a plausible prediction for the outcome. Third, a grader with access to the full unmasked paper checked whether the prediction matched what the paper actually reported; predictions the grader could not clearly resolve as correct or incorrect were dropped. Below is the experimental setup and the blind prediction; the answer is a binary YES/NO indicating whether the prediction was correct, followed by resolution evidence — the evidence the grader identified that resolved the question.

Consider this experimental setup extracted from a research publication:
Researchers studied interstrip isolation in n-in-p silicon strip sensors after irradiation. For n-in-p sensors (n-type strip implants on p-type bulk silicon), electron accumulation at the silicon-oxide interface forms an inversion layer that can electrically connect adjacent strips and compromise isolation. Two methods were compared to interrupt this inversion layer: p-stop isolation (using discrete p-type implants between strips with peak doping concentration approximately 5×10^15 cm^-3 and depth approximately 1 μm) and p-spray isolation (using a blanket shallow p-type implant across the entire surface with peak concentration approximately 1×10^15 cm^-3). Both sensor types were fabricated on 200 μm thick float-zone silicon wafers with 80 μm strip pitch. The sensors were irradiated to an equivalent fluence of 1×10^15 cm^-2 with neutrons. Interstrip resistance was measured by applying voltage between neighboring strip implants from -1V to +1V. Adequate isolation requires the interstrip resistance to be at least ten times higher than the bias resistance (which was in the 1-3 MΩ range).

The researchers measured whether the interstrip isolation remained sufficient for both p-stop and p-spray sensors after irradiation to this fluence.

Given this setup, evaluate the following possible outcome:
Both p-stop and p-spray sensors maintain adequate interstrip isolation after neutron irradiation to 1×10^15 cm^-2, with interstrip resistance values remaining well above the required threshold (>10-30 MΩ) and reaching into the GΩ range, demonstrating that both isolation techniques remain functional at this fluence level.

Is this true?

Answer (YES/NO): NO